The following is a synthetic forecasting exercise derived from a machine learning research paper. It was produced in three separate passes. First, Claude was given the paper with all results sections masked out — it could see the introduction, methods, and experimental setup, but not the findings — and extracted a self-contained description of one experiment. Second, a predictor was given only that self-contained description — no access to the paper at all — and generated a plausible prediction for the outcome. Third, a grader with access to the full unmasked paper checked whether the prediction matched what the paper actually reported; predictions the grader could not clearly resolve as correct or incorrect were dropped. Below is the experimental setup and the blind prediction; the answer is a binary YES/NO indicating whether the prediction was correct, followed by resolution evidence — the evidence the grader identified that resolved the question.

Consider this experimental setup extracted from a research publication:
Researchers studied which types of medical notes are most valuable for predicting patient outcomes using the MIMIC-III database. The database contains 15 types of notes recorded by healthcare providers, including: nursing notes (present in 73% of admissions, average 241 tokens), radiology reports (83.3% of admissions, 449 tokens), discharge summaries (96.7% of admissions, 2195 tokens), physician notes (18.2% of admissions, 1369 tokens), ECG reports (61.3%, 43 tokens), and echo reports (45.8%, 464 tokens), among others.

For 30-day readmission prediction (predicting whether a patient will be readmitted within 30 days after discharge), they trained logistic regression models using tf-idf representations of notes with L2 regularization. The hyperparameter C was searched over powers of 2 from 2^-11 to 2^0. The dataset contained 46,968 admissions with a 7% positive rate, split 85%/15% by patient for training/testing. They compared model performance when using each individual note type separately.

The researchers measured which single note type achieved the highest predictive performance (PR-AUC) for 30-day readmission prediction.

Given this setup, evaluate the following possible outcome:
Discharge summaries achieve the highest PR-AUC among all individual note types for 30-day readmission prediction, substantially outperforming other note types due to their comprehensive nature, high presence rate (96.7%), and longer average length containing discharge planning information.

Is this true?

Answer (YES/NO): YES